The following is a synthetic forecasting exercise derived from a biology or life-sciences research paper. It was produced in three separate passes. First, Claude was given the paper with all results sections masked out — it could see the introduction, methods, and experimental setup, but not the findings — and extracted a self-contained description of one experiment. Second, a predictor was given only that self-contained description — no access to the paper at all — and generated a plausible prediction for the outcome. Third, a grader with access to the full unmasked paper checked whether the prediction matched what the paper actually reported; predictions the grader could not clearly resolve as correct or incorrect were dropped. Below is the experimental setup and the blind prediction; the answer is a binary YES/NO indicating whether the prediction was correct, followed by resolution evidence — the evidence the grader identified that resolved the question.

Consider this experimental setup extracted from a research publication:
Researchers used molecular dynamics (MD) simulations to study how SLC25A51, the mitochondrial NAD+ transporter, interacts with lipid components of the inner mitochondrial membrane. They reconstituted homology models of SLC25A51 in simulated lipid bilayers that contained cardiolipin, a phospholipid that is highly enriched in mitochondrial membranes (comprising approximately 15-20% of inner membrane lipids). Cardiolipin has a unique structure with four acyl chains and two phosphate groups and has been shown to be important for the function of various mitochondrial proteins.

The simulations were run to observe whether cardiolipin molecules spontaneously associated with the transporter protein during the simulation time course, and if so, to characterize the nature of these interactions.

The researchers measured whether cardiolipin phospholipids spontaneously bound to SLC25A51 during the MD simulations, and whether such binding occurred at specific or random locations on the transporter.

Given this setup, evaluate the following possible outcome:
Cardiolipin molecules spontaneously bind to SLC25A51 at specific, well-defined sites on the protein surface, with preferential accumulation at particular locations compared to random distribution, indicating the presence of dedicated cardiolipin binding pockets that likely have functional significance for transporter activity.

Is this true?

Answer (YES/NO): YES